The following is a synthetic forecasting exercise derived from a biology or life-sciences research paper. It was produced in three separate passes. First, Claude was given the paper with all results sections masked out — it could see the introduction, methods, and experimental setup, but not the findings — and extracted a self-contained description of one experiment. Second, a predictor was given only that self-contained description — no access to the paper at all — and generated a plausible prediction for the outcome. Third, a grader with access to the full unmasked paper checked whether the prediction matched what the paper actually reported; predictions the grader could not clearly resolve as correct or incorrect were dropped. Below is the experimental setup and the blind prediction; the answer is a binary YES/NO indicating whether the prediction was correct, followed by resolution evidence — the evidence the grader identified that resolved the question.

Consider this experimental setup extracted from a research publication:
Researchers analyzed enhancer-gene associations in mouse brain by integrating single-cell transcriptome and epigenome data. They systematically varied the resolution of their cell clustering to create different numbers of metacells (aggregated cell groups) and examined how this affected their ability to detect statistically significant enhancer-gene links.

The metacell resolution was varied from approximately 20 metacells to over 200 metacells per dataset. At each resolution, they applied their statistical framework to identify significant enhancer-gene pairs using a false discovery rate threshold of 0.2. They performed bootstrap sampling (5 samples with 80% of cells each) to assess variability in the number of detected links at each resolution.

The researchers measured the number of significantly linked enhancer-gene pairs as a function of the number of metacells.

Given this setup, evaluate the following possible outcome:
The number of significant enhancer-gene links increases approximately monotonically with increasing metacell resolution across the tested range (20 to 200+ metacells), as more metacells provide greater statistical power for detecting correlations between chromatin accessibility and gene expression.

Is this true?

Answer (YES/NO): YES